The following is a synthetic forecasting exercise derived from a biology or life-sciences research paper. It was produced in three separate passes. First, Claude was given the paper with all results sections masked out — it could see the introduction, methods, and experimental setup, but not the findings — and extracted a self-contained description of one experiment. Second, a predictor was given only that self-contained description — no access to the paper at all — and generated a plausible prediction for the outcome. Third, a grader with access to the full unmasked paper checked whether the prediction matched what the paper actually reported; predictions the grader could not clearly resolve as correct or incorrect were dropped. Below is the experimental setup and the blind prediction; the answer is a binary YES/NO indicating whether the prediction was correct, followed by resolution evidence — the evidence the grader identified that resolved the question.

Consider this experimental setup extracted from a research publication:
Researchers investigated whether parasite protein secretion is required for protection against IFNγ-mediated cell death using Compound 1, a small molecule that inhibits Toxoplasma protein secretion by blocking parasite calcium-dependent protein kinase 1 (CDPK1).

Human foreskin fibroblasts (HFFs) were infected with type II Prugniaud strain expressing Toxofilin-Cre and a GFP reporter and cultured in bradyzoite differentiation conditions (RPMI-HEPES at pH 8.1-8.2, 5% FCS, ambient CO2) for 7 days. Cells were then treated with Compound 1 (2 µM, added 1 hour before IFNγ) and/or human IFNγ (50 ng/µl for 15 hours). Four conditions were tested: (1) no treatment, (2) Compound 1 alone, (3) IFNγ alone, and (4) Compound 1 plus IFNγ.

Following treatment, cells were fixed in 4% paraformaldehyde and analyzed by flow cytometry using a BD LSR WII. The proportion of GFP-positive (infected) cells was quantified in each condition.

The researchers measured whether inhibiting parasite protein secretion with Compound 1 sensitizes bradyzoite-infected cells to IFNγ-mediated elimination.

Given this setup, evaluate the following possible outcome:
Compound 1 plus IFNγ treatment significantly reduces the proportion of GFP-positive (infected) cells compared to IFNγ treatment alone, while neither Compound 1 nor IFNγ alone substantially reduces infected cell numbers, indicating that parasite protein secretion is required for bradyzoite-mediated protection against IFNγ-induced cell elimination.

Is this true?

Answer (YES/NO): NO